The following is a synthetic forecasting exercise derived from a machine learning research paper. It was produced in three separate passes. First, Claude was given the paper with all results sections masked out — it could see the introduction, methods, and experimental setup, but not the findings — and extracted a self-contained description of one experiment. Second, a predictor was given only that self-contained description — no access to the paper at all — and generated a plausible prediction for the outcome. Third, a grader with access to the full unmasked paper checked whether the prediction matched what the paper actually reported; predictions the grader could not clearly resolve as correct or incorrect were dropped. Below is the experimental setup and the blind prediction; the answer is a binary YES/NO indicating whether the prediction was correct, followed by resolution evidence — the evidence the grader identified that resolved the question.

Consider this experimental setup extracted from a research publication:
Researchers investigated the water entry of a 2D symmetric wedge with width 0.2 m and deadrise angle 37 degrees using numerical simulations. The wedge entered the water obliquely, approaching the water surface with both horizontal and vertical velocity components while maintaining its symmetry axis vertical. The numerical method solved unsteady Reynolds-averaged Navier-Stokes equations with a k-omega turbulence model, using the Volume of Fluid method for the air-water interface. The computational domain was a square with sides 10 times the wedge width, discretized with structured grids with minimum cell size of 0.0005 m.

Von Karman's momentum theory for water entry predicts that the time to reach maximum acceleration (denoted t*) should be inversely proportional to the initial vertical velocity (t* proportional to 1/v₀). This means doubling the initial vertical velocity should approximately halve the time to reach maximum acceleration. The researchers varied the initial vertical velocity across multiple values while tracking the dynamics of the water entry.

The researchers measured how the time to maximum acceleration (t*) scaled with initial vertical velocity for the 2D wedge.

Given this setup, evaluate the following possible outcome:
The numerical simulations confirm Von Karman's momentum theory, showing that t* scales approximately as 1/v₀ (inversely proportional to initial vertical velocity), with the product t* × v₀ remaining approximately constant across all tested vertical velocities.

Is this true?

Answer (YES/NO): NO